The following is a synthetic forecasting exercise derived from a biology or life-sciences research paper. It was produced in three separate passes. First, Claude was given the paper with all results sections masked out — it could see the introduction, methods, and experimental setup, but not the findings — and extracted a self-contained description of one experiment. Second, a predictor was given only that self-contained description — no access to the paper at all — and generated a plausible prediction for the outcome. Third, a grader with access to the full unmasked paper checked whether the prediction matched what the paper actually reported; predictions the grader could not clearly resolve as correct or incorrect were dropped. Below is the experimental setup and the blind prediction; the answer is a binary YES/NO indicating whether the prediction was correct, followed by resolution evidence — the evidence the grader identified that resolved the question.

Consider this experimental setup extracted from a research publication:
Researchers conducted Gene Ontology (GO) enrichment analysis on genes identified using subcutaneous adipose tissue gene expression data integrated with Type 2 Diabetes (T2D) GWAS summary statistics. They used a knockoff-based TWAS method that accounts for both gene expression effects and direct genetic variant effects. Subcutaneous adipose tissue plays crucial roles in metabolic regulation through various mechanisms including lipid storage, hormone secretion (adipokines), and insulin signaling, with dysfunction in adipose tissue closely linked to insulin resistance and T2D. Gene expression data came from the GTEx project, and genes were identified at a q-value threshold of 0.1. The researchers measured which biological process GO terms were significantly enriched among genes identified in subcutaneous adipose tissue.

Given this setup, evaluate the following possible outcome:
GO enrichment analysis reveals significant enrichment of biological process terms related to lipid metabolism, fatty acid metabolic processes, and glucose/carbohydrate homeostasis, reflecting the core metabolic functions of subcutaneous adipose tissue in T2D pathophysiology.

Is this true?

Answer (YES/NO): NO